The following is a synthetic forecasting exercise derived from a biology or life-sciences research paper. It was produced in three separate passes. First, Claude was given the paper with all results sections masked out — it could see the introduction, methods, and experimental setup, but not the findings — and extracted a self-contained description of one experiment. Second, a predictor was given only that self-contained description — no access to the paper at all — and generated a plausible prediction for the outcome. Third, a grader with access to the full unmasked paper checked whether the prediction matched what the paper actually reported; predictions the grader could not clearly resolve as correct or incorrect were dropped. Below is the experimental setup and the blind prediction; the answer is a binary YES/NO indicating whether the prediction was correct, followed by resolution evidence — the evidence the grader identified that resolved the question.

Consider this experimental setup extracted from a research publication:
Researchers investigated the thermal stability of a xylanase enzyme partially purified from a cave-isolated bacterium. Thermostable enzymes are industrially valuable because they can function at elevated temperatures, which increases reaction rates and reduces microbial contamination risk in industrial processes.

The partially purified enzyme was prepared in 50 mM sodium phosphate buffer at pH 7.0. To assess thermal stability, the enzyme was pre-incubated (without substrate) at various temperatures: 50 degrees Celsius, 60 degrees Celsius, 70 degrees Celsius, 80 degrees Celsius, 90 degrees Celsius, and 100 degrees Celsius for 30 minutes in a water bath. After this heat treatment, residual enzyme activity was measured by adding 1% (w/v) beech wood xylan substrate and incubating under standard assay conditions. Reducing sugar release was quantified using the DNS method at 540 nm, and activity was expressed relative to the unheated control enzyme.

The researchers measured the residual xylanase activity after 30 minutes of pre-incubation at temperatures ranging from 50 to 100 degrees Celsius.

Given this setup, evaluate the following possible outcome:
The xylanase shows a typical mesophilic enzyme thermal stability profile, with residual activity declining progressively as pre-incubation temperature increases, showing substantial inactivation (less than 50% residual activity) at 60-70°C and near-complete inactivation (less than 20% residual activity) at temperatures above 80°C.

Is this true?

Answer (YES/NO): NO